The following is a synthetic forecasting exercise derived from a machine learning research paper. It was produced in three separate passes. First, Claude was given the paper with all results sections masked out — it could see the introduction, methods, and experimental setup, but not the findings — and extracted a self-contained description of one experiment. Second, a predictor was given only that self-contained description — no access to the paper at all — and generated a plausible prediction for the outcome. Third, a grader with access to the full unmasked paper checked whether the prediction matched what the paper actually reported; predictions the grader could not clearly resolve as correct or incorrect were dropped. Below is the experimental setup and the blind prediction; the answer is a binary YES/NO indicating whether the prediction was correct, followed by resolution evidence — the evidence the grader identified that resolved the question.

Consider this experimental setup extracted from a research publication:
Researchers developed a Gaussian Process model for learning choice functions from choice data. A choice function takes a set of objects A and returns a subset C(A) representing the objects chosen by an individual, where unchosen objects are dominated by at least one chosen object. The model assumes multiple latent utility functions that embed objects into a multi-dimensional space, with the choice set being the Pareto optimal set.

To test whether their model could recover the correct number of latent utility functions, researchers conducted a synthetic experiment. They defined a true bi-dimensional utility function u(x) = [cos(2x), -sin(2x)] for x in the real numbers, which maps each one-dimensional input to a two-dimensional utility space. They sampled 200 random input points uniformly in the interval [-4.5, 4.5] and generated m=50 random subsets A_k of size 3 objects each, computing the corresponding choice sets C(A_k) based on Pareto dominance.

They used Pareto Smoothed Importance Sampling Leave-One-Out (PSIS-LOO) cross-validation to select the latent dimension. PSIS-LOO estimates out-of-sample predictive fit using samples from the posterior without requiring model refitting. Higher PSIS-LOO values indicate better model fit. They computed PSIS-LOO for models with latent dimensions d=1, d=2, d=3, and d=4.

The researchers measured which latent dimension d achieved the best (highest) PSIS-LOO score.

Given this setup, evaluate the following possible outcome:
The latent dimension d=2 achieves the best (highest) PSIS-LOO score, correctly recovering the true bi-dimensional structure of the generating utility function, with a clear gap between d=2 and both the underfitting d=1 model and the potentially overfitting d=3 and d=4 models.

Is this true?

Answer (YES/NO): YES